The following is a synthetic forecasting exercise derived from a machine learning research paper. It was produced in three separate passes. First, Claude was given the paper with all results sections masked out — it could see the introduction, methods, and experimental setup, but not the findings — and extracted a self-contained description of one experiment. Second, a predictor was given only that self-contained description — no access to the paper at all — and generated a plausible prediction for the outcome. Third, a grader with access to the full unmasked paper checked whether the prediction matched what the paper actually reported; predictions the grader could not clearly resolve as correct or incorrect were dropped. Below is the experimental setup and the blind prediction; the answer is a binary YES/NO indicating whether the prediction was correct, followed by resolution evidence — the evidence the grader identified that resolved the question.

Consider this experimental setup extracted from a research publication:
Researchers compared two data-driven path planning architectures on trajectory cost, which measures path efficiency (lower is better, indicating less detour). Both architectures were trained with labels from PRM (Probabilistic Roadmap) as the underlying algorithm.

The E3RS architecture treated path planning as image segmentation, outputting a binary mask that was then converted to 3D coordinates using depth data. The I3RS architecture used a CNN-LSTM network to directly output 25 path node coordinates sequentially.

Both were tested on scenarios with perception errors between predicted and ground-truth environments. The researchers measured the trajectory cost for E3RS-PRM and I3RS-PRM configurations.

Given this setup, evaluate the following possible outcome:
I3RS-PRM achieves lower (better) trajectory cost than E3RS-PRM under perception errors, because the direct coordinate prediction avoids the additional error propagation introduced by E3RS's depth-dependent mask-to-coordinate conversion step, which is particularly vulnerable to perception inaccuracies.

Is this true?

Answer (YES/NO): NO